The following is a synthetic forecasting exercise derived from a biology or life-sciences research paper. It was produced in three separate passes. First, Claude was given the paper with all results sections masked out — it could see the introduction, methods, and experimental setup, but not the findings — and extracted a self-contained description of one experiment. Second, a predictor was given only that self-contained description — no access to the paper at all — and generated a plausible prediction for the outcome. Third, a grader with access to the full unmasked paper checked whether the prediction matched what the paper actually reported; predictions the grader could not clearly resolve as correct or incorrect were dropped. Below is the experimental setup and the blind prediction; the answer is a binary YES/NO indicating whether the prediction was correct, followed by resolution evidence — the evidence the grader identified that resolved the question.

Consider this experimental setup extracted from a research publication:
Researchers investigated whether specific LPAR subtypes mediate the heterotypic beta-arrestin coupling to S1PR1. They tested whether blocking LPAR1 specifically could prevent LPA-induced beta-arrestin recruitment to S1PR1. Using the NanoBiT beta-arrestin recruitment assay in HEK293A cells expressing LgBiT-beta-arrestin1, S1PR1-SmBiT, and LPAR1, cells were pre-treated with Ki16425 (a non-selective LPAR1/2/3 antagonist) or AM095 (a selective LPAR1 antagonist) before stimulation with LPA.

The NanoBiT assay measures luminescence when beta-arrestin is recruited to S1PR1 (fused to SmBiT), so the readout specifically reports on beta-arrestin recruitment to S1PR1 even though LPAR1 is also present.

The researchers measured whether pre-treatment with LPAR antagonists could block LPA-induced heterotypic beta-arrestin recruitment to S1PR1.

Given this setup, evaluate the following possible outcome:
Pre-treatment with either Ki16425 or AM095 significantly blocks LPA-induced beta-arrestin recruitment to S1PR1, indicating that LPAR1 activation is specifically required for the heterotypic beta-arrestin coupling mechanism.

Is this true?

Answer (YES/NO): YES